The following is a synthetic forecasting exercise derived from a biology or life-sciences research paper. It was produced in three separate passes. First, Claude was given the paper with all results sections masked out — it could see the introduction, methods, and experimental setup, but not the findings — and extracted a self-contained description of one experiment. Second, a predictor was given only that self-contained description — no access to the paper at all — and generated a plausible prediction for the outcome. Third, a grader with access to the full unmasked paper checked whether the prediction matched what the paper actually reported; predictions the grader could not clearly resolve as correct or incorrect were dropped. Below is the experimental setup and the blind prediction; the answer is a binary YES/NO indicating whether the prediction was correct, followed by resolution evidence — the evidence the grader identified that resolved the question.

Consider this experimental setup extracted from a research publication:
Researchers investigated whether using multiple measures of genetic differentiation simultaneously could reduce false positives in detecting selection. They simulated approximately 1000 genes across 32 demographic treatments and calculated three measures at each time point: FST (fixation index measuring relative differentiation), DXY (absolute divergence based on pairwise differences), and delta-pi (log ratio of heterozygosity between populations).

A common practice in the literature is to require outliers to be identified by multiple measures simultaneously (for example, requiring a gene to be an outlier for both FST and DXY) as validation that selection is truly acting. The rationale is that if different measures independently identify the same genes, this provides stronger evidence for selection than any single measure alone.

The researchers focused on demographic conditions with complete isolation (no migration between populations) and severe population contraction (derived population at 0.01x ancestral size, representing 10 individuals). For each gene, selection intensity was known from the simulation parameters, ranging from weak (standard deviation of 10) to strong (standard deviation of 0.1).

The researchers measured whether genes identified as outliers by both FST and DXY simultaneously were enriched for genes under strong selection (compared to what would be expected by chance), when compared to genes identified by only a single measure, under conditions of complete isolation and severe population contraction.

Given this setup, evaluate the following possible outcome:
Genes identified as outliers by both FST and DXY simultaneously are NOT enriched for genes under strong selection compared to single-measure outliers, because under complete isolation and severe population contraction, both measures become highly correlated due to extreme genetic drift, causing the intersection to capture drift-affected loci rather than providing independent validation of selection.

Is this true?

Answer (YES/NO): YES